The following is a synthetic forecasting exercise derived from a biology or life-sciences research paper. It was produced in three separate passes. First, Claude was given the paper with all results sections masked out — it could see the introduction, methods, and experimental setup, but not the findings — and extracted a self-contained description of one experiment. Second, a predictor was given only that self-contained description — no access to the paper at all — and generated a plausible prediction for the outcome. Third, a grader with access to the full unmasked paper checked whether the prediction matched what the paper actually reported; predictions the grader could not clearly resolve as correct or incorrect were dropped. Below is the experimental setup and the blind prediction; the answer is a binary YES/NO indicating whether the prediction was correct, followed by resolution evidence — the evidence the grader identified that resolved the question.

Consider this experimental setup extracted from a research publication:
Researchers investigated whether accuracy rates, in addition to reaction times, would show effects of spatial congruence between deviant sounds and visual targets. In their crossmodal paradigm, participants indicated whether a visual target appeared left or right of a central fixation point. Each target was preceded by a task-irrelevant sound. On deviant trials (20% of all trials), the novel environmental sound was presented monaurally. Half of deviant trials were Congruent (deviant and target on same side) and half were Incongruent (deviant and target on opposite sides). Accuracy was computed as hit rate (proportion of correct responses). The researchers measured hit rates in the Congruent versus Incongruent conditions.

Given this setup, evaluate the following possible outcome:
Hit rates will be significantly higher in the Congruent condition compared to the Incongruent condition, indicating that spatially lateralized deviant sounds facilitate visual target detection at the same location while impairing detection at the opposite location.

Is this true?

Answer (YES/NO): NO